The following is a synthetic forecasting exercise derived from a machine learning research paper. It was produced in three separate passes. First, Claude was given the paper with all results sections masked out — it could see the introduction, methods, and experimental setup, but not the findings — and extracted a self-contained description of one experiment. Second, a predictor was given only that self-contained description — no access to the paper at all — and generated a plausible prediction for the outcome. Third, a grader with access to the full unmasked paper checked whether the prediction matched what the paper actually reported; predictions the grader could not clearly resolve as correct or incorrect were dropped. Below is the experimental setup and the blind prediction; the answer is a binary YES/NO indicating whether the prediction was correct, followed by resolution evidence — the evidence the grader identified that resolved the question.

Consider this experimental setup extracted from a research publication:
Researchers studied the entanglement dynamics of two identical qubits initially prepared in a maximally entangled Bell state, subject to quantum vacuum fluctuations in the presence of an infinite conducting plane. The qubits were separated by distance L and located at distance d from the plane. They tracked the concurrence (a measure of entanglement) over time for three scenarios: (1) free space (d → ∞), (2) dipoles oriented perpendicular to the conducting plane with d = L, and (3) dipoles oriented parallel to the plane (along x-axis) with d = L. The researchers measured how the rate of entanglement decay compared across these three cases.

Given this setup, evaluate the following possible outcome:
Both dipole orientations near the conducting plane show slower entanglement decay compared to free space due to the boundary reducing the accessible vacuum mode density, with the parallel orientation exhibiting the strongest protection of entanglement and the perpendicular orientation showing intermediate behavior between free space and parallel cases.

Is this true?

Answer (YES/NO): NO